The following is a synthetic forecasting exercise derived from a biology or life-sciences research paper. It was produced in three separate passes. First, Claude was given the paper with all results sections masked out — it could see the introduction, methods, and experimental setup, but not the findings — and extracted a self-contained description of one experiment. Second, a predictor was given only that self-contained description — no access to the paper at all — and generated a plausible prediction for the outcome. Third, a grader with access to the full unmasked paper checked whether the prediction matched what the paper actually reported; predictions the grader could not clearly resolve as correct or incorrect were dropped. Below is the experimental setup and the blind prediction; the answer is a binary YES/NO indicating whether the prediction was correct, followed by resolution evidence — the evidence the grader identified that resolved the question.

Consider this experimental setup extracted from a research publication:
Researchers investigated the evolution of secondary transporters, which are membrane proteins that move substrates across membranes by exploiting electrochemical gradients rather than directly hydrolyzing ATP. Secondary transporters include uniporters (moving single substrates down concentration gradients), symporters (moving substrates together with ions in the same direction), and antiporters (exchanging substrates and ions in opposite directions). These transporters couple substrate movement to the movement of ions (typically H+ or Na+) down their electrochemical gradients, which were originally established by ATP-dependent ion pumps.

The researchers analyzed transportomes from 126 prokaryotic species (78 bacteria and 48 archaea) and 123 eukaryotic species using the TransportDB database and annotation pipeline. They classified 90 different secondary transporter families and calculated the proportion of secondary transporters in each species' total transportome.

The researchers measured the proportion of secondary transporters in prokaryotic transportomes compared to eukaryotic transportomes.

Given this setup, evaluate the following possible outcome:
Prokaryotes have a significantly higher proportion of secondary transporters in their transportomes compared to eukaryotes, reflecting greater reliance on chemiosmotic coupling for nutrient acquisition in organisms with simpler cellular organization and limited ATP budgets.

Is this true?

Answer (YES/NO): NO